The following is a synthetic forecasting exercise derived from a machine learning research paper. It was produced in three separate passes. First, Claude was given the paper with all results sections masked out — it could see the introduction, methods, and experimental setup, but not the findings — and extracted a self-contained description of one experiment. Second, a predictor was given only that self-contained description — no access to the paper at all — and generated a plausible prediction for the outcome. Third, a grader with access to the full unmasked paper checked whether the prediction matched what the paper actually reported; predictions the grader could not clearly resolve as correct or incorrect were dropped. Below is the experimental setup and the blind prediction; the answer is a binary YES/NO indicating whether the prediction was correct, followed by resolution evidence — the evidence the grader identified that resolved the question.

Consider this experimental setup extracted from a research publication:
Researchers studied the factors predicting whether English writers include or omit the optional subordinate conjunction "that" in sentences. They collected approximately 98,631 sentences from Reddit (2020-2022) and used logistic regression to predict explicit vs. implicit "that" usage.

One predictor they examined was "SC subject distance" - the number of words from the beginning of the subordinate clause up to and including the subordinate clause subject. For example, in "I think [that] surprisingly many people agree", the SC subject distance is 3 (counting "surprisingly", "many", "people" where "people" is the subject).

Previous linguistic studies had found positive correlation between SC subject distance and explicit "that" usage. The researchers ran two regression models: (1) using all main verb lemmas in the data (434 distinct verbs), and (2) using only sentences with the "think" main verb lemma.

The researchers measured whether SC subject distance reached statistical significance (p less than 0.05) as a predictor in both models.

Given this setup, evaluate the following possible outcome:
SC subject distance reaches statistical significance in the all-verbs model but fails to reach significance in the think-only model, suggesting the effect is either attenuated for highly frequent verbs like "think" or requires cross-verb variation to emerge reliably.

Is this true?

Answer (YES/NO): YES